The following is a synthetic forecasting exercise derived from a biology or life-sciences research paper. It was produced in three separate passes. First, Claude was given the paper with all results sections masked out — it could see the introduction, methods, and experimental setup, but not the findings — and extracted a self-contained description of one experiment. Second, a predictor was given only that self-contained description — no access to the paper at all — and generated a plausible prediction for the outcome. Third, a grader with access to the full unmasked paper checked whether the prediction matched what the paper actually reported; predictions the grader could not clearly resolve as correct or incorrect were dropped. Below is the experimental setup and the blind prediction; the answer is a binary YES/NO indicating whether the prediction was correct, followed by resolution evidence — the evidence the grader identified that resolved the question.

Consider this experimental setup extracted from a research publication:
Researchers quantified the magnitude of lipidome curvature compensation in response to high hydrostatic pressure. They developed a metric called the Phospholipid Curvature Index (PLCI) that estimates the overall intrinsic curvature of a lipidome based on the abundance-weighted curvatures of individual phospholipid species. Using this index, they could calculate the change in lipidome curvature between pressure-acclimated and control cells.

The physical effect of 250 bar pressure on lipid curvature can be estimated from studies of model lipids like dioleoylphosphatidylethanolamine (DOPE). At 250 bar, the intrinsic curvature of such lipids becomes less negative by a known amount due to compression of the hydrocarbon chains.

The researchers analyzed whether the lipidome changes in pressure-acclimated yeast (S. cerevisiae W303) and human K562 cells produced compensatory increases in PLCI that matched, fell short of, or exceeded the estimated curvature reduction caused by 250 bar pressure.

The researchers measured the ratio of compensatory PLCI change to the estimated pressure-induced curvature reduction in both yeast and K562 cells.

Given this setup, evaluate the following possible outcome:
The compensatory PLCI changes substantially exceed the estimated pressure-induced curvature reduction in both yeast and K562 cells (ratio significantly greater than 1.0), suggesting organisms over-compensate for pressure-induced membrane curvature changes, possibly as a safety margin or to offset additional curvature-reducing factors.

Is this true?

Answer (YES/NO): YES